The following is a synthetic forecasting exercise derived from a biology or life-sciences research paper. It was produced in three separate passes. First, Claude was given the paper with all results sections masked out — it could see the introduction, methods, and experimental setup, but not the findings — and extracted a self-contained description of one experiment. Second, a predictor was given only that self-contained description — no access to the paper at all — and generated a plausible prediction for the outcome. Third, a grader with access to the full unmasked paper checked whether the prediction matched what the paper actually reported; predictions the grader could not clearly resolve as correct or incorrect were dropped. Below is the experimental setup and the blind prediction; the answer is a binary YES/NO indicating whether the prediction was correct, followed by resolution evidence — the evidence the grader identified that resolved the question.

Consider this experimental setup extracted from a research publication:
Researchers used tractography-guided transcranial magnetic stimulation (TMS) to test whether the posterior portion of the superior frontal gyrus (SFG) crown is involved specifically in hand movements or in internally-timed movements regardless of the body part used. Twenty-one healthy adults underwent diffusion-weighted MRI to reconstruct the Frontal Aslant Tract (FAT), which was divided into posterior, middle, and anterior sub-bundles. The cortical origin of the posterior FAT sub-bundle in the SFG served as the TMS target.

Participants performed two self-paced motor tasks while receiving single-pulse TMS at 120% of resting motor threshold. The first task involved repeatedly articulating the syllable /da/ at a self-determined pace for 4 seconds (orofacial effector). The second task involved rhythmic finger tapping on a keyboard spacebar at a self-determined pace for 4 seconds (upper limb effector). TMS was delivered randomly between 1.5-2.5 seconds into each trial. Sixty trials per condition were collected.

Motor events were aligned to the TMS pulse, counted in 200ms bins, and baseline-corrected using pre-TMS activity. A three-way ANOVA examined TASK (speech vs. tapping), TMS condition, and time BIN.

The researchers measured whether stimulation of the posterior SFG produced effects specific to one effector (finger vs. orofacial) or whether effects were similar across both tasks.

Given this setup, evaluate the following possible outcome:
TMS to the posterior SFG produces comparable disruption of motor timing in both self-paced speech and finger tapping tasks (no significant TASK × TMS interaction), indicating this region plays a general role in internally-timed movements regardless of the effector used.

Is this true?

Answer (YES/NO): YES